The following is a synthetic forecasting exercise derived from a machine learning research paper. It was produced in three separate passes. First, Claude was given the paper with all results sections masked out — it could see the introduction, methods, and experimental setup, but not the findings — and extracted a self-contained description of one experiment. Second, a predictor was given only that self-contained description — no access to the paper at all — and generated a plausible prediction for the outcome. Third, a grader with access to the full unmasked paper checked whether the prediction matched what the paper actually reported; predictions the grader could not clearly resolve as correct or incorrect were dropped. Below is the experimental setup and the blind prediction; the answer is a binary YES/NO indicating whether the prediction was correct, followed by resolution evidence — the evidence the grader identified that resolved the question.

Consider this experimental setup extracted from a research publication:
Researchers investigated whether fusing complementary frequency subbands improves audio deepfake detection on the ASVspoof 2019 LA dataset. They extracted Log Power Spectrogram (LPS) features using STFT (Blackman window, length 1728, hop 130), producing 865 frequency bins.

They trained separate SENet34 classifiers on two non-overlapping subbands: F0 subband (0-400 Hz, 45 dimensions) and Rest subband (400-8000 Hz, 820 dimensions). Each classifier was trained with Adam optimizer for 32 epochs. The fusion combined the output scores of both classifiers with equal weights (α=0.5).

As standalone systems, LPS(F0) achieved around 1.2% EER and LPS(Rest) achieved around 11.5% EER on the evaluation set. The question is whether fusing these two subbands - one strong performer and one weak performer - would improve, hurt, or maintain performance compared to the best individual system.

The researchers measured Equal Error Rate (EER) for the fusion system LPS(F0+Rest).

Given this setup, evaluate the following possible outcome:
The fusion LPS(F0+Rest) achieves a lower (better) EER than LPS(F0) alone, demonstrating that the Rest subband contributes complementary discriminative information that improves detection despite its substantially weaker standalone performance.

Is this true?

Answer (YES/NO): YES